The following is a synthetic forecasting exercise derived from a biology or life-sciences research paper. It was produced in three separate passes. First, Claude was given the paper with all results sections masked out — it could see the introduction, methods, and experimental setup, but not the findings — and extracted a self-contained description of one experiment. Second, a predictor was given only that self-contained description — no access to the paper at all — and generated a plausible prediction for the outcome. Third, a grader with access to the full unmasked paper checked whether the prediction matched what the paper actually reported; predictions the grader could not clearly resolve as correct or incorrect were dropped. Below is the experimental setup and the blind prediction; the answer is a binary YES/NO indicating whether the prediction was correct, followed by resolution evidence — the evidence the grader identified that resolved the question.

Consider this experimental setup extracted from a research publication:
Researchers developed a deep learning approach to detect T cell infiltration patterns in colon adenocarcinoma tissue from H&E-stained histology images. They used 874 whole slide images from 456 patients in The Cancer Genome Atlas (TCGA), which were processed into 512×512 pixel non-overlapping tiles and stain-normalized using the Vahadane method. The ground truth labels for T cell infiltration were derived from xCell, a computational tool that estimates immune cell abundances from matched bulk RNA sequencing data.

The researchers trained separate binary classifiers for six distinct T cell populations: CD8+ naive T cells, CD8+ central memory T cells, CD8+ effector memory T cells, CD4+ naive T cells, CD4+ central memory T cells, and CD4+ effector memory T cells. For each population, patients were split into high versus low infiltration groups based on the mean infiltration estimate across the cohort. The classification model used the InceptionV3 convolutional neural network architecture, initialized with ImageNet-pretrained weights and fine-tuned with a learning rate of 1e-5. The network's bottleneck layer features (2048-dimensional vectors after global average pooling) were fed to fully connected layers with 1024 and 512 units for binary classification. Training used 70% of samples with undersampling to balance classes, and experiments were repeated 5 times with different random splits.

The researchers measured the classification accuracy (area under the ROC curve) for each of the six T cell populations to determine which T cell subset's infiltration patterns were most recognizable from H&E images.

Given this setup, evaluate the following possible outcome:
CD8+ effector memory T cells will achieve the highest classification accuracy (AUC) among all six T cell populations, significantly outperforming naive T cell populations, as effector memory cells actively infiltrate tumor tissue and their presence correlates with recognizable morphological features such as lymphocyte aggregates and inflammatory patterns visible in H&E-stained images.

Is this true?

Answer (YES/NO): YES